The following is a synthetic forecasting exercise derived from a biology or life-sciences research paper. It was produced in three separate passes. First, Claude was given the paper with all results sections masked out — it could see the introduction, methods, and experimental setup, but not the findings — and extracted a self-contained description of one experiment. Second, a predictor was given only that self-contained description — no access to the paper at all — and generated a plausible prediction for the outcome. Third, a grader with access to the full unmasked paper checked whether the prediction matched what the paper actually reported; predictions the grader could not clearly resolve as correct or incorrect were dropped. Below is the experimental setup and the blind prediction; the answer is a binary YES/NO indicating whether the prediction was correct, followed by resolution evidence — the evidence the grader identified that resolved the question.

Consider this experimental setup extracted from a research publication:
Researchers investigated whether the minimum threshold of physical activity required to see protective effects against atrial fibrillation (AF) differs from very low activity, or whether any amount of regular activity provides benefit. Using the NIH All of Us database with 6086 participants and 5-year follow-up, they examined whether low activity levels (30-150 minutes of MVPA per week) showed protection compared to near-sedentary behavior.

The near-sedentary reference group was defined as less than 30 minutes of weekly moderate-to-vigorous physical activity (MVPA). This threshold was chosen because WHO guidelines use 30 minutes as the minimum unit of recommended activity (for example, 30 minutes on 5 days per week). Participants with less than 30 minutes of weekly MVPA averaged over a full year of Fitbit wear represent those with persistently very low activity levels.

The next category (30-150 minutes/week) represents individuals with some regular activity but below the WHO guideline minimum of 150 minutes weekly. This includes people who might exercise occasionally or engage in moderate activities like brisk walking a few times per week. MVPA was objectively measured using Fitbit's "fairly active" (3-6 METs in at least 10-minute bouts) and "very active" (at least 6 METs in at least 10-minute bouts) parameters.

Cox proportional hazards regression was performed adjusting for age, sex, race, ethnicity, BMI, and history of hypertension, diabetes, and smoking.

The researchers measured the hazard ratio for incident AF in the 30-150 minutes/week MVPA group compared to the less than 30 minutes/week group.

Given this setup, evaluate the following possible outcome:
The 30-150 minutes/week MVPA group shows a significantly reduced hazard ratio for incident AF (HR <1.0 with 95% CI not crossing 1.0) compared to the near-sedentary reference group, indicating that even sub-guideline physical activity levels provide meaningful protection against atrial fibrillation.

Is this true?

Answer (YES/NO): NO